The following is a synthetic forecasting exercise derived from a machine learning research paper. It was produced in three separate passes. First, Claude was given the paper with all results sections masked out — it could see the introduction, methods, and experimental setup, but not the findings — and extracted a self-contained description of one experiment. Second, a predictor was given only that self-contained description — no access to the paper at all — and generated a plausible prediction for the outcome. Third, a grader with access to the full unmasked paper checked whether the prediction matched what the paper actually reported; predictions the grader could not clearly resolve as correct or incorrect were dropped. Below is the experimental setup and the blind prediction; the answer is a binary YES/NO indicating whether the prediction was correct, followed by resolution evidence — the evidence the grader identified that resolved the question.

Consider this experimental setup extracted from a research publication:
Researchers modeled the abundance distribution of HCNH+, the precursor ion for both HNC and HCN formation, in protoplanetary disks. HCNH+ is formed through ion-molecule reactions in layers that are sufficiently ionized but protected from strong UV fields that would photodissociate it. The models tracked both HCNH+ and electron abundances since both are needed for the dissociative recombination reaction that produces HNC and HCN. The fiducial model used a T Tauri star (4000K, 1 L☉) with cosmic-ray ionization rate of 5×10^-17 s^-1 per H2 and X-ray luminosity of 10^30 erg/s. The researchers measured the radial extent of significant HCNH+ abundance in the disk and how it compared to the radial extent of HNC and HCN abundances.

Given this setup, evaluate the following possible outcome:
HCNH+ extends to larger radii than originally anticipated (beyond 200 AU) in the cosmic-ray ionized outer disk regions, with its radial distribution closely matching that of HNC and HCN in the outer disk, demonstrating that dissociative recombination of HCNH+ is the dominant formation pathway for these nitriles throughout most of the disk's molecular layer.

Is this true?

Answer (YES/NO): YES